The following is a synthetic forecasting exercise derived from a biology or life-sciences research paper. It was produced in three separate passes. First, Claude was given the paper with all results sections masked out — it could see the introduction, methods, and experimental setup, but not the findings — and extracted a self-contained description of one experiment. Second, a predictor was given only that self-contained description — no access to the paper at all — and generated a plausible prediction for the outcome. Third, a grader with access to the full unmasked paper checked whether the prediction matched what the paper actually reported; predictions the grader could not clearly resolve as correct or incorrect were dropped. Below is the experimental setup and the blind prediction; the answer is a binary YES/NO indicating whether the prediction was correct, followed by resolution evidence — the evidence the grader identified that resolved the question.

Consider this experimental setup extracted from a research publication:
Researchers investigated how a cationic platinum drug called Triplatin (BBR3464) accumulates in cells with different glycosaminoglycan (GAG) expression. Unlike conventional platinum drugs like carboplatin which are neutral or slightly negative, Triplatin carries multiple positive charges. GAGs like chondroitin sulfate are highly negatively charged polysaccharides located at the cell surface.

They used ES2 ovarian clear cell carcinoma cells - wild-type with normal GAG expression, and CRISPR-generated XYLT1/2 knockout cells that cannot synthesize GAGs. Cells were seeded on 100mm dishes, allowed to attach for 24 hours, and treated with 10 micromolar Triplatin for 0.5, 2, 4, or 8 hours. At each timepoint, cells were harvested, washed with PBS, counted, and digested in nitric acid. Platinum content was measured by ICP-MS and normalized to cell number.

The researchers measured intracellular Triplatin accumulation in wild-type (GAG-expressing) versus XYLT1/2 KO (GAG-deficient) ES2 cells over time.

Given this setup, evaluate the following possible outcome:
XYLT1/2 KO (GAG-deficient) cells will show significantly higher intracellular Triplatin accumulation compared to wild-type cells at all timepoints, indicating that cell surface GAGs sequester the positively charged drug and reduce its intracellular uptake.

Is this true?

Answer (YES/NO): NO